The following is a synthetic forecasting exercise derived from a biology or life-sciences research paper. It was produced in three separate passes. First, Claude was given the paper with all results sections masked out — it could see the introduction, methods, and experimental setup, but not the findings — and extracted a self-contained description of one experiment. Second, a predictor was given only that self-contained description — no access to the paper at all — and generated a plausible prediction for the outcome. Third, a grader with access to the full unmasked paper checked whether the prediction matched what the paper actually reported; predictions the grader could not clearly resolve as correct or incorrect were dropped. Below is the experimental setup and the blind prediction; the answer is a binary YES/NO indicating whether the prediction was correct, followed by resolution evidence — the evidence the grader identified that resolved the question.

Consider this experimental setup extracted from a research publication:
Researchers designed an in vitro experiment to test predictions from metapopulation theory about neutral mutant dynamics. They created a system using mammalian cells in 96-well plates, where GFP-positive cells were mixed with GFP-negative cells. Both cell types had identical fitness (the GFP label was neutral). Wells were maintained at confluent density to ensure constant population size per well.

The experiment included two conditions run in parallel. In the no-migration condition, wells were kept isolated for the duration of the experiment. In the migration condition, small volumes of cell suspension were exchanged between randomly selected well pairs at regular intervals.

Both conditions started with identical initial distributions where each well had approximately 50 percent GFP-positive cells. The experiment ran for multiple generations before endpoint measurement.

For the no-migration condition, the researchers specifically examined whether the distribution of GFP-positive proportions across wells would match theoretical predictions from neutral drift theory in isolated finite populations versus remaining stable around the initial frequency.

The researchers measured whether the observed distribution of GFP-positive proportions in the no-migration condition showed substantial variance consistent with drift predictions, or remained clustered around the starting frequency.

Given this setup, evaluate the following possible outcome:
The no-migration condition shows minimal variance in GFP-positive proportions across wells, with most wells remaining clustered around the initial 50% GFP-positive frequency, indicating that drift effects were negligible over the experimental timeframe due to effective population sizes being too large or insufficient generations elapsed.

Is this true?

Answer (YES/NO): NO